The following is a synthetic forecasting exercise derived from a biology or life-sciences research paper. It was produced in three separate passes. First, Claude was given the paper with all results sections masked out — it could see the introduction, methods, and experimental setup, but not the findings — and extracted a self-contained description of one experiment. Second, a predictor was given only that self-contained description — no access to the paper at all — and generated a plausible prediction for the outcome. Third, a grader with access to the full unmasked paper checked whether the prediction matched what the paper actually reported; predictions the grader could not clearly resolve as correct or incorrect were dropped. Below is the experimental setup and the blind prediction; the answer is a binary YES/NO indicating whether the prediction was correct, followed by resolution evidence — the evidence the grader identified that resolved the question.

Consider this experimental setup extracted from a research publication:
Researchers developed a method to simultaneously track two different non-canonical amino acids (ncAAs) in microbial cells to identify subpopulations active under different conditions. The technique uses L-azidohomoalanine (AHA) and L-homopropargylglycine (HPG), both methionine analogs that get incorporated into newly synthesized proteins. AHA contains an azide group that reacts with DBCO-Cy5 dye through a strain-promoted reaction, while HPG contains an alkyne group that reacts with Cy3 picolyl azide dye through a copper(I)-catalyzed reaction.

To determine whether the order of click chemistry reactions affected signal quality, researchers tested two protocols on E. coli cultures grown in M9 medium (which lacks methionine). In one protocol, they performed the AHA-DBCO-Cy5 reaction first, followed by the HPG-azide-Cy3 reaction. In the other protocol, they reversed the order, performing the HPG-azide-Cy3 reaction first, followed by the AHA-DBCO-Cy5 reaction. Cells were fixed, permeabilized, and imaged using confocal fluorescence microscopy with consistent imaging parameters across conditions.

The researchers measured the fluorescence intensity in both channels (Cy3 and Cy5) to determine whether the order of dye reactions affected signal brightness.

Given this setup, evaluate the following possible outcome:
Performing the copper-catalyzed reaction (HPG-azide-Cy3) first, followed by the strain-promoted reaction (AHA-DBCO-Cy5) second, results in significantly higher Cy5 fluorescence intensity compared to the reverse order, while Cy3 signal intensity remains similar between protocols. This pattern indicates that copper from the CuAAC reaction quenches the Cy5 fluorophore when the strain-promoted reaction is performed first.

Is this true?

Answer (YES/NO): NO